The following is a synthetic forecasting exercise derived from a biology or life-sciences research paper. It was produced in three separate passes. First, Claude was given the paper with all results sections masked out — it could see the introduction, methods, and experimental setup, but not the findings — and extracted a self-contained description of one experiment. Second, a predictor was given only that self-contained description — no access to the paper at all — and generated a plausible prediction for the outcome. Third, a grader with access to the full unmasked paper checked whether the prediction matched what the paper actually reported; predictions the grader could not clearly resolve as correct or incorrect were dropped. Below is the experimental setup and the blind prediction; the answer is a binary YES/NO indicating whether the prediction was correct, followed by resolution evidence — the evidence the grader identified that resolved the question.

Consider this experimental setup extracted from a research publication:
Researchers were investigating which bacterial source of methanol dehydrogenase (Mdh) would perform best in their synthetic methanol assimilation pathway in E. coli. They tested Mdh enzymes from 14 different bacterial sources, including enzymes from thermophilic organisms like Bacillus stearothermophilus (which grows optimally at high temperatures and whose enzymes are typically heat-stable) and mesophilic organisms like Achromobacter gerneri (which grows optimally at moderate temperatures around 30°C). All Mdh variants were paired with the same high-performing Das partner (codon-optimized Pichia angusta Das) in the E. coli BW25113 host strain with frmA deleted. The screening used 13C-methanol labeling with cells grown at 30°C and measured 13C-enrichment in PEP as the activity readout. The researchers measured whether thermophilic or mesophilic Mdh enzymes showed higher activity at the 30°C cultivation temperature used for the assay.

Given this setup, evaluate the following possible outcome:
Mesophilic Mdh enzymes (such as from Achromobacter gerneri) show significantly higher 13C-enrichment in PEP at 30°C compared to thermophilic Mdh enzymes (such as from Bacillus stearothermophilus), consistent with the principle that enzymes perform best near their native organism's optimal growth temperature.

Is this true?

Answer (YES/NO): YES